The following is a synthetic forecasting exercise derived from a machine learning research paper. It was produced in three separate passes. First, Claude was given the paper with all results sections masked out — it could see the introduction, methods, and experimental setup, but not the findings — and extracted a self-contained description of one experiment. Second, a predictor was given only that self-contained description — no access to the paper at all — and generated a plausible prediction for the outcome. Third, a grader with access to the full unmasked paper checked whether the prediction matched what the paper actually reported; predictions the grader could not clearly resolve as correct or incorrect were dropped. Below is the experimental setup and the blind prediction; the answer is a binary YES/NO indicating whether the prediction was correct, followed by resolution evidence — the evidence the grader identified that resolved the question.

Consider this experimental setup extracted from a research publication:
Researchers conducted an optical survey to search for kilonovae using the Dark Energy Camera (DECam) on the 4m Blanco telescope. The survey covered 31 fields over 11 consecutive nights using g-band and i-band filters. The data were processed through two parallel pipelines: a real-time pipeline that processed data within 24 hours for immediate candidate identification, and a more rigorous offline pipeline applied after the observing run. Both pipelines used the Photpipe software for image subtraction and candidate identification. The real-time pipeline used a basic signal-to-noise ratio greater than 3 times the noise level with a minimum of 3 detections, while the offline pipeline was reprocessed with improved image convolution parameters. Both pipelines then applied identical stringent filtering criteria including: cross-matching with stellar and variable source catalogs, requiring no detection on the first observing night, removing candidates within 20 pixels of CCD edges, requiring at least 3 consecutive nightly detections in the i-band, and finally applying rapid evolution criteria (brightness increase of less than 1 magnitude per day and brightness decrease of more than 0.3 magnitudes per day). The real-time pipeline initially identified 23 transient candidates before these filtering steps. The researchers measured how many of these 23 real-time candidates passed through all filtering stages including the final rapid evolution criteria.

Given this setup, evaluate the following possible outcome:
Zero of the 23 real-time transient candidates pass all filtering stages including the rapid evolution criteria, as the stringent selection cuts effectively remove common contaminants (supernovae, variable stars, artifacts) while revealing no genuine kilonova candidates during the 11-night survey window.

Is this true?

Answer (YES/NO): YES